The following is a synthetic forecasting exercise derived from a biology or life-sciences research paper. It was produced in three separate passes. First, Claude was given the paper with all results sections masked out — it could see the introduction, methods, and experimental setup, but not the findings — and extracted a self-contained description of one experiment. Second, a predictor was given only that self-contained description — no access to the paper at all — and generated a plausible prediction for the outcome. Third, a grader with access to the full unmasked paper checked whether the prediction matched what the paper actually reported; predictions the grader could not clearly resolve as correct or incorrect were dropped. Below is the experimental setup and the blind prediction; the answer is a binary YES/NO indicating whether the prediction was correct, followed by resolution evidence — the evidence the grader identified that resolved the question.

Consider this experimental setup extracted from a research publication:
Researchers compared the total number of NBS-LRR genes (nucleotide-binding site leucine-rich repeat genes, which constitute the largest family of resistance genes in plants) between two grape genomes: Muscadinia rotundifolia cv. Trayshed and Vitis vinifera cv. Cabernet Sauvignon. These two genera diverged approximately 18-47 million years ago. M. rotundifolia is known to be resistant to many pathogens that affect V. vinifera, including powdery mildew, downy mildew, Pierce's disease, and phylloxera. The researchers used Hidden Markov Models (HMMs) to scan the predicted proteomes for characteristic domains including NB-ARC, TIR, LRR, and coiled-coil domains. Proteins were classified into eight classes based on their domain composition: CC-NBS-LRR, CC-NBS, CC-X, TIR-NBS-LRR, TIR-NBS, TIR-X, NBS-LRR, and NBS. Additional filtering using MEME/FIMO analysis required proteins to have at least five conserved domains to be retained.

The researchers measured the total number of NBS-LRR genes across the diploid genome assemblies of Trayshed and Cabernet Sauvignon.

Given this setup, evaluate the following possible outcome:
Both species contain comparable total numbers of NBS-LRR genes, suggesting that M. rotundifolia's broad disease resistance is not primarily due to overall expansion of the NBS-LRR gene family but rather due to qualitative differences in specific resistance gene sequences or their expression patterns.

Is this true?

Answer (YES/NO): YES